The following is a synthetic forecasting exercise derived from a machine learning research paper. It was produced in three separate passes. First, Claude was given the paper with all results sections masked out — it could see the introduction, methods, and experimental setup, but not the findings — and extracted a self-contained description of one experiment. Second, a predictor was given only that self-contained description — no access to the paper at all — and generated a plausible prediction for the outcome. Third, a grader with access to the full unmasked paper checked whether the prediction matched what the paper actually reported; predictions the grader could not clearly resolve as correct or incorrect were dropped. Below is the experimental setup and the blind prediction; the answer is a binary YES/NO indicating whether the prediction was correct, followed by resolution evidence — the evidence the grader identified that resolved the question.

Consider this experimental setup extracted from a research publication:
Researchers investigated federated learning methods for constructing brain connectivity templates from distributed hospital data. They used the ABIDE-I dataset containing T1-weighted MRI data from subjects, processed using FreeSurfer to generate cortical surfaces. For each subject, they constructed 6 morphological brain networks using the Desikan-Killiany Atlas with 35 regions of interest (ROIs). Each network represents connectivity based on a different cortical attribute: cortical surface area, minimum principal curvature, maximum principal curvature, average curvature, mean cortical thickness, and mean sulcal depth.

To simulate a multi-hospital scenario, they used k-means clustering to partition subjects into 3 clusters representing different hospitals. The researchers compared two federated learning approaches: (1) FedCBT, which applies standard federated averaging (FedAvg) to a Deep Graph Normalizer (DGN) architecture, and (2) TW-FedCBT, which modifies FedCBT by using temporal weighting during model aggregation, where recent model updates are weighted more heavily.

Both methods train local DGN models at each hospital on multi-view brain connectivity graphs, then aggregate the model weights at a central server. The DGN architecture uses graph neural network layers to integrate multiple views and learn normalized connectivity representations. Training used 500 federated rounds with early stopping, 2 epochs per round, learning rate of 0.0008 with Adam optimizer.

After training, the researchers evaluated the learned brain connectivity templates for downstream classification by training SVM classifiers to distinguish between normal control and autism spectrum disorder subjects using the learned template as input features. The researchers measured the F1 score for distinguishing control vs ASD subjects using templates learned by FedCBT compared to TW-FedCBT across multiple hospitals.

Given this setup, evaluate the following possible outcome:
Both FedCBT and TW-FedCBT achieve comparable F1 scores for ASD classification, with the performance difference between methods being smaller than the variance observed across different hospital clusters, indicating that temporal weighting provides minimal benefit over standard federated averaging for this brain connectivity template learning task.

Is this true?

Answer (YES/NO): NO